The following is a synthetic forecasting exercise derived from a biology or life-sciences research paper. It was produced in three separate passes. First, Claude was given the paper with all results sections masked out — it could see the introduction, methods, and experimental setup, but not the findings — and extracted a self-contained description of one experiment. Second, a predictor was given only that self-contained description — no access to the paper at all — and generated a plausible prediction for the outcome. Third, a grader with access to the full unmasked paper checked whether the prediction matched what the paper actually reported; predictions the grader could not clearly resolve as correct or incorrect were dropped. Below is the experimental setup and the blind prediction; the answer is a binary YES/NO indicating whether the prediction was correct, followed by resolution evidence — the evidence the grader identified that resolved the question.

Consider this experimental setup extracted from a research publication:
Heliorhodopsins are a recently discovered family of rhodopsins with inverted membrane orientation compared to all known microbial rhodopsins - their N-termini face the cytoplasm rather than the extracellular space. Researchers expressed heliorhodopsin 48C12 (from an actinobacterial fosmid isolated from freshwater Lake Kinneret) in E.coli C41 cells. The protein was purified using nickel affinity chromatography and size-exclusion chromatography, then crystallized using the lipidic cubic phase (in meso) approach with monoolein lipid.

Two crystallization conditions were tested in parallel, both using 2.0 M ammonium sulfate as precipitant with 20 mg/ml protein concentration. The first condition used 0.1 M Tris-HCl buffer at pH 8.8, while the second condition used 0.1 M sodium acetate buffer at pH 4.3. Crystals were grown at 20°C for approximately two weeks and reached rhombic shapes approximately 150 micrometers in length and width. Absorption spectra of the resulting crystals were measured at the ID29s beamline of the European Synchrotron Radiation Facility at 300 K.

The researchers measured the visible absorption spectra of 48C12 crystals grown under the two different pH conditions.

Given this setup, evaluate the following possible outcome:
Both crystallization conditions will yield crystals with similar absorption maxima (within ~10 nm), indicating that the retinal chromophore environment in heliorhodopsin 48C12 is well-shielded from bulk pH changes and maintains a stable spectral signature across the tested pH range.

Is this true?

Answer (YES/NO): NO